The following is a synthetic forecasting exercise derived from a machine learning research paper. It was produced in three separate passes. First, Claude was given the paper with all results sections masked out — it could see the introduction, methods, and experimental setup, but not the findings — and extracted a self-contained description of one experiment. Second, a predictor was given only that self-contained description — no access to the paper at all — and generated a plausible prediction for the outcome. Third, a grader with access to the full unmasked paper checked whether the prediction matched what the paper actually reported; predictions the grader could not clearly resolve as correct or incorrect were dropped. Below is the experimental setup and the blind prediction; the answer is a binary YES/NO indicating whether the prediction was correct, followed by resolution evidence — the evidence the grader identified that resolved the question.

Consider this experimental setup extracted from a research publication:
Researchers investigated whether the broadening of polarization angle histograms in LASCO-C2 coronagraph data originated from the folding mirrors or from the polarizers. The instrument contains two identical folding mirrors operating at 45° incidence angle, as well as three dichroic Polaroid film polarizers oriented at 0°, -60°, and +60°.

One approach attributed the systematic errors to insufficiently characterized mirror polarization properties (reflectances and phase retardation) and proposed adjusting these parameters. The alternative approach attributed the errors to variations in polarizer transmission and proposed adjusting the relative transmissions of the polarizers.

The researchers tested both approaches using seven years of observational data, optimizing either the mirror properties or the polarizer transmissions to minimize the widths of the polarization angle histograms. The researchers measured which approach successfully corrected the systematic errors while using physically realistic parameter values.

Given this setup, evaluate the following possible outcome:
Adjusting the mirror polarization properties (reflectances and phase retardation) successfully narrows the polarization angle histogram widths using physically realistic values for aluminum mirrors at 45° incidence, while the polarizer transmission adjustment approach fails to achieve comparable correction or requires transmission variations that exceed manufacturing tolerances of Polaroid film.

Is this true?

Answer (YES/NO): NO